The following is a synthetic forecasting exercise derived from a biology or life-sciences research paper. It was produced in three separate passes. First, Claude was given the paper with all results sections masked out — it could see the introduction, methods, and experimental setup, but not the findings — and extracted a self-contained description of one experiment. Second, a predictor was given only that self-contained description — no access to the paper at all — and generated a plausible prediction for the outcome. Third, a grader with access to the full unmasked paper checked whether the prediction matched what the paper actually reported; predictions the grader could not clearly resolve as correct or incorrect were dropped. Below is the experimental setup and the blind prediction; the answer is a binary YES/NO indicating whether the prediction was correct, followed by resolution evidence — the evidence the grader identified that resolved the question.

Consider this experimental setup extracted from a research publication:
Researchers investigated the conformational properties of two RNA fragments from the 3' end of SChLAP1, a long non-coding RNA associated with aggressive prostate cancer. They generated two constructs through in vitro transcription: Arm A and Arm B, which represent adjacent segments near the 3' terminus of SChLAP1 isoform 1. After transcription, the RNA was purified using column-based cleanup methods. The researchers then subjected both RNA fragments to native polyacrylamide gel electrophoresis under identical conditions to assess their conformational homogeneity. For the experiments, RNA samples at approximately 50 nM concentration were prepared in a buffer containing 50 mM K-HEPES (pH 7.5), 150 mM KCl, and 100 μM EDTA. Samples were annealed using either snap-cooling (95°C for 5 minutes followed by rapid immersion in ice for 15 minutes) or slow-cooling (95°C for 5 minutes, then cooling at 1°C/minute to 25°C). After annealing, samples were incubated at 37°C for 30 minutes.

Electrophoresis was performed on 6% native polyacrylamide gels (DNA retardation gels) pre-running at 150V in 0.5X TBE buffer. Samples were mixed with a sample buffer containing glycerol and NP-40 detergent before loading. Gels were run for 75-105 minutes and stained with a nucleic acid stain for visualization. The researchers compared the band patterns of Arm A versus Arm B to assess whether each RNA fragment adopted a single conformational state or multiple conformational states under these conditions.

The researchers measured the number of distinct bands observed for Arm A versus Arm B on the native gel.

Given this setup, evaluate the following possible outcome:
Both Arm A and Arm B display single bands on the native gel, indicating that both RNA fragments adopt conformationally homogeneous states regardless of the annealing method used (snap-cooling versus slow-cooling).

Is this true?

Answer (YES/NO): NO